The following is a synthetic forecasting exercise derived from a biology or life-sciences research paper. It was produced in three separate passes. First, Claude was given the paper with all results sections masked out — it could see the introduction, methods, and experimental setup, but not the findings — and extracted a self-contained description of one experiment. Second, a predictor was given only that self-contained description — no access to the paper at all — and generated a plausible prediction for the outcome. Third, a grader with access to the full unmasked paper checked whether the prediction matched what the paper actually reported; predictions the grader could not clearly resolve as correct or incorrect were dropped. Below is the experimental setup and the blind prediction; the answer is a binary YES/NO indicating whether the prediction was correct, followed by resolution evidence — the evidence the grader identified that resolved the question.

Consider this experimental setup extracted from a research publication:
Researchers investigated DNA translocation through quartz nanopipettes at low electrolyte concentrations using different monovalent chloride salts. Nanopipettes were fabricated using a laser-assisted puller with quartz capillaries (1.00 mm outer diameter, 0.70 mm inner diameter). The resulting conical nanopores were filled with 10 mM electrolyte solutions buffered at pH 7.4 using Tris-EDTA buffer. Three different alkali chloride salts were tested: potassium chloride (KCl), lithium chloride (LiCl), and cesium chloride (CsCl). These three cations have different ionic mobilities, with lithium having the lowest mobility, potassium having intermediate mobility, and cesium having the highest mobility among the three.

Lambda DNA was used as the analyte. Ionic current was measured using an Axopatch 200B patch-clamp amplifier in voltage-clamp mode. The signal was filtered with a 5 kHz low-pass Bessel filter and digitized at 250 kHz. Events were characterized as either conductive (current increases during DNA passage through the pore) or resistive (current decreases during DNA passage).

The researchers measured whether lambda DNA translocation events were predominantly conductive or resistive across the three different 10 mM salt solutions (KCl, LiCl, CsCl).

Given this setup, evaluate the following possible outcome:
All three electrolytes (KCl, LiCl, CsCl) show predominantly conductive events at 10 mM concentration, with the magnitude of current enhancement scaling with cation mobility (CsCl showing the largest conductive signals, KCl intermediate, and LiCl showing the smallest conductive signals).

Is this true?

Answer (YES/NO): NO